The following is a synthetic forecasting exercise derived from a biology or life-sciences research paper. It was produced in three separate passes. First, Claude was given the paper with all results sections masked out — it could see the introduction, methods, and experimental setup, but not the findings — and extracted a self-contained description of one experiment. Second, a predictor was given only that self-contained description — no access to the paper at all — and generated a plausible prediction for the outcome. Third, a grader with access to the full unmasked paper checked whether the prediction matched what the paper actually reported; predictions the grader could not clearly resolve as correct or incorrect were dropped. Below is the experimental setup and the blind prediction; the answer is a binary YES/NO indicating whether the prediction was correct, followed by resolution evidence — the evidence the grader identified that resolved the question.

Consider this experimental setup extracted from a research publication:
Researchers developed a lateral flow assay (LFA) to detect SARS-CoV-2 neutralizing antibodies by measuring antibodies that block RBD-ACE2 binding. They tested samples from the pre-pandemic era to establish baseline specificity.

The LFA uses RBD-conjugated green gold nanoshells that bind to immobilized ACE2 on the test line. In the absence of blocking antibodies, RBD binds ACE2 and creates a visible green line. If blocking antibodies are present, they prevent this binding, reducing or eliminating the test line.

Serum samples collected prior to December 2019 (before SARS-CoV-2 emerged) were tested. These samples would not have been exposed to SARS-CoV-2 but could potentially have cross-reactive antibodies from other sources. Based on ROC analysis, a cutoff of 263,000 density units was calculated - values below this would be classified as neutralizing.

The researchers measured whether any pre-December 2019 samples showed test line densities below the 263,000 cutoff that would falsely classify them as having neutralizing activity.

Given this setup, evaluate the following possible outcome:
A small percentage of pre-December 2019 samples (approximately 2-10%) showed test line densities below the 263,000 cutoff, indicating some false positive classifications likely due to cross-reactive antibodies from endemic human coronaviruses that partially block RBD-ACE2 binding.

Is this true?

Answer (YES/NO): NO